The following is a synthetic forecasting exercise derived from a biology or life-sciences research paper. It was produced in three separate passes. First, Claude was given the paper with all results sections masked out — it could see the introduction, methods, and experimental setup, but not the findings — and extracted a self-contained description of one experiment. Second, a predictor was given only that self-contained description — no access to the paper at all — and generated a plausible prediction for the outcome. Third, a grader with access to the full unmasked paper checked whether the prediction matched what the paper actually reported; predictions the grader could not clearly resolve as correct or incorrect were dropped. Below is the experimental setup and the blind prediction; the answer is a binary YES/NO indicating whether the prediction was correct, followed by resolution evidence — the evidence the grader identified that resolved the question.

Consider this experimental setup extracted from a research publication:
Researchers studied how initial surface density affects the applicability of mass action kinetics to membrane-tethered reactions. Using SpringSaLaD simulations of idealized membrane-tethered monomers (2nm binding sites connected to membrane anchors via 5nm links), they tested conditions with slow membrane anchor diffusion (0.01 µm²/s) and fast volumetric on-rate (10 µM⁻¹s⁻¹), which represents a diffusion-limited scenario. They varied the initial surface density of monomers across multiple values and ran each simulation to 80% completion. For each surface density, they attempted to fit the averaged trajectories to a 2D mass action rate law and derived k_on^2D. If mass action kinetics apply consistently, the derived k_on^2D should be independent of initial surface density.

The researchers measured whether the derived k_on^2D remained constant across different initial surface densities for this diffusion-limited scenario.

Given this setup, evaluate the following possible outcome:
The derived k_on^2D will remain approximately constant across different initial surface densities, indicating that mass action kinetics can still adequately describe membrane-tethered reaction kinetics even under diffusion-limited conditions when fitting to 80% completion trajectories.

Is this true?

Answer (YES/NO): NO